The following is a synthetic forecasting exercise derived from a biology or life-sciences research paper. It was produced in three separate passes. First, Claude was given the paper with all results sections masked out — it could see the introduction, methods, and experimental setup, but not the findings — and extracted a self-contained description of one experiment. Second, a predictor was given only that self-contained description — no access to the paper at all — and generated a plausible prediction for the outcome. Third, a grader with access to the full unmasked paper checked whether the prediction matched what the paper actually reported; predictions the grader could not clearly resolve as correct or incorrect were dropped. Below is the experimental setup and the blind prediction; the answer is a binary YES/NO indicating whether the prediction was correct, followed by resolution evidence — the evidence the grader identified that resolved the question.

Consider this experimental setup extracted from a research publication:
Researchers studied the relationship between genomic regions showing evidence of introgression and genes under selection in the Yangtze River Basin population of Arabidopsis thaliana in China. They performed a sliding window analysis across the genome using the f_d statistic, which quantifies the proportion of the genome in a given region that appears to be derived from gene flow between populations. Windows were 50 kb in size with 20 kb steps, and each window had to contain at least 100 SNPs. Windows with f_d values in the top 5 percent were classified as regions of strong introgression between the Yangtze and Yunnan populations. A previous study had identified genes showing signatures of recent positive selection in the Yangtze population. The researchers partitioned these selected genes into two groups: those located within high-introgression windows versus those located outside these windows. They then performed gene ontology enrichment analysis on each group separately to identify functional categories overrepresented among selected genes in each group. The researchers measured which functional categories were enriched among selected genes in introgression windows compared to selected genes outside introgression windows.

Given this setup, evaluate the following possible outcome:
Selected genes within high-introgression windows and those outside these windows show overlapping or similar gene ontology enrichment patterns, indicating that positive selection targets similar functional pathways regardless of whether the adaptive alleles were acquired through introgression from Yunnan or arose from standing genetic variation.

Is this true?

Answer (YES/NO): NO